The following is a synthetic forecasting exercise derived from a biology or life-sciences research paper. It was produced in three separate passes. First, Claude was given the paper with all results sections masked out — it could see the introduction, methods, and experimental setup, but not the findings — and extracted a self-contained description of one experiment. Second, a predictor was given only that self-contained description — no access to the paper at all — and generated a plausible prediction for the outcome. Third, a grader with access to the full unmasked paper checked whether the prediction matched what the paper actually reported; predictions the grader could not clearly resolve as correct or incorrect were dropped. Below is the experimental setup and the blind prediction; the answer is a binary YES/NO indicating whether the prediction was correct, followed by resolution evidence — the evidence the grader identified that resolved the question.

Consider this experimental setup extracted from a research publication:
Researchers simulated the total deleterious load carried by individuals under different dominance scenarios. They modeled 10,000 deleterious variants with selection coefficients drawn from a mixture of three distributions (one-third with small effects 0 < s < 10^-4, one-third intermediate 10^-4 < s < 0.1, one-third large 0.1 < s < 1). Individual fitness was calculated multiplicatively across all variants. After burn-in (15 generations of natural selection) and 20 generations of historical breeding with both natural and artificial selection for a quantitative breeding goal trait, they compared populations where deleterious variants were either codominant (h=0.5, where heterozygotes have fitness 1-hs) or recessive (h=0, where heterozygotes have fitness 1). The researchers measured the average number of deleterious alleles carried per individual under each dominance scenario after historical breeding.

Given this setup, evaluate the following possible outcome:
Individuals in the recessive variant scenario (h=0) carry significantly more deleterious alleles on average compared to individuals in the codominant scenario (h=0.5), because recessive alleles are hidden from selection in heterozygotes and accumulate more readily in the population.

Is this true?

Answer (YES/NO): YES